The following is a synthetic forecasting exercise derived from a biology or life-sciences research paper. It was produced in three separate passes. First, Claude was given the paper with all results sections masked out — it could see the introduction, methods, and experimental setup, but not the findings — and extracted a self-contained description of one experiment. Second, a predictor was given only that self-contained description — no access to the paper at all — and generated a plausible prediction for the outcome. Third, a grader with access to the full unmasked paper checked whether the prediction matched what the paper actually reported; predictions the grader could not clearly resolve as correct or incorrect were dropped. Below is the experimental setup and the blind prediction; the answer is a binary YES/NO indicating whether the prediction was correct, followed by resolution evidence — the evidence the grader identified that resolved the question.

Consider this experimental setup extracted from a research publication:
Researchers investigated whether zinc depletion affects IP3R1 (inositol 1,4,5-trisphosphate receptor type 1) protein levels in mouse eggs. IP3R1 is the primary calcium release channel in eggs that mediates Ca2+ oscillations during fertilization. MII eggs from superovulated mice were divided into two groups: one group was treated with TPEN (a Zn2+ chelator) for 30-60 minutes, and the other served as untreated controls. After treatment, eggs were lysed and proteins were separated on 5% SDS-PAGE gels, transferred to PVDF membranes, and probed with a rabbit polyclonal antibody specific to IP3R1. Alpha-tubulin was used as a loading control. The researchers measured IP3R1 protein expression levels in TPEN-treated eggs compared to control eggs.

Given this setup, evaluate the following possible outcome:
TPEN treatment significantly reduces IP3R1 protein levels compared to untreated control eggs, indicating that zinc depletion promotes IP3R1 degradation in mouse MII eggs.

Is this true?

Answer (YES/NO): NO